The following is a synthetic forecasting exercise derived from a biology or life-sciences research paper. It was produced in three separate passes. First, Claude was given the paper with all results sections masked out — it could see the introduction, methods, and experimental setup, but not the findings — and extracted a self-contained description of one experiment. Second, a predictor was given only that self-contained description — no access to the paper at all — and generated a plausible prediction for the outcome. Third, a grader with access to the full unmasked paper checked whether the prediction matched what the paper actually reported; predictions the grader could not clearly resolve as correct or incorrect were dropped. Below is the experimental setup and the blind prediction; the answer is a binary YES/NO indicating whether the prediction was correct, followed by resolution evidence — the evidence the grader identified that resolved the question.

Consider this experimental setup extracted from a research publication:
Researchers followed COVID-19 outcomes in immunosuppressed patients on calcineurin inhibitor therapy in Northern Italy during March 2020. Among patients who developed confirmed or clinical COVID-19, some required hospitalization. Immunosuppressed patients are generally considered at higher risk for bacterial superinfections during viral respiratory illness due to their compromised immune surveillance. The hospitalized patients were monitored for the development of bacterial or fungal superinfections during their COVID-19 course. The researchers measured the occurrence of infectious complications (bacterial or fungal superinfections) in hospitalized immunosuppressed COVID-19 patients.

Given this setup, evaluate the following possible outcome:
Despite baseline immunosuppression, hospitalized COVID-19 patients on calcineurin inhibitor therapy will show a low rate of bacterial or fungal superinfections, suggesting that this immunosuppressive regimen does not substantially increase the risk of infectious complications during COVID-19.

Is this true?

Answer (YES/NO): YES